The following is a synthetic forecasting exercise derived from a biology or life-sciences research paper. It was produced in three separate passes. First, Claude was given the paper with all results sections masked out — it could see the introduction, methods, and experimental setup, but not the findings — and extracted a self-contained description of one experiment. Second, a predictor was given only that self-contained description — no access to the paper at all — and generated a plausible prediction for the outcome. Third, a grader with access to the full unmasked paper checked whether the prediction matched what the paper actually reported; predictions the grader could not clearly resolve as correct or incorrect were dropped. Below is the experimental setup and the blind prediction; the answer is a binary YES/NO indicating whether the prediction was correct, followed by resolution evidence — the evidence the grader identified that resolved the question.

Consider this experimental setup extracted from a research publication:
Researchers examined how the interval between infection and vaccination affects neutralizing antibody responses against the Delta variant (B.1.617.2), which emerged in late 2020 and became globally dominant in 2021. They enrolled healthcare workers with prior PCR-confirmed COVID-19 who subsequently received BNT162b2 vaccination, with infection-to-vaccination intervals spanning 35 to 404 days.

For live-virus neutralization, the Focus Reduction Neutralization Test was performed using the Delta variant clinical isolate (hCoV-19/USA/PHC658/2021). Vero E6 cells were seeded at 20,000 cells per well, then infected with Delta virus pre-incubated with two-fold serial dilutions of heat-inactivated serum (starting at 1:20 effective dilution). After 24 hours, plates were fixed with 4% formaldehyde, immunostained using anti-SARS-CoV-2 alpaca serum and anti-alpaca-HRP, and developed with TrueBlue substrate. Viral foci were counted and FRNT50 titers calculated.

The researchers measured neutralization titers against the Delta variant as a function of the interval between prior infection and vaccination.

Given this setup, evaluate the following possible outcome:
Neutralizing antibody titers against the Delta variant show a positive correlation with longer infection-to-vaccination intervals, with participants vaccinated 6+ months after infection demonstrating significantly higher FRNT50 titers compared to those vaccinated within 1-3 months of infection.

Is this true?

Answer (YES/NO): YES